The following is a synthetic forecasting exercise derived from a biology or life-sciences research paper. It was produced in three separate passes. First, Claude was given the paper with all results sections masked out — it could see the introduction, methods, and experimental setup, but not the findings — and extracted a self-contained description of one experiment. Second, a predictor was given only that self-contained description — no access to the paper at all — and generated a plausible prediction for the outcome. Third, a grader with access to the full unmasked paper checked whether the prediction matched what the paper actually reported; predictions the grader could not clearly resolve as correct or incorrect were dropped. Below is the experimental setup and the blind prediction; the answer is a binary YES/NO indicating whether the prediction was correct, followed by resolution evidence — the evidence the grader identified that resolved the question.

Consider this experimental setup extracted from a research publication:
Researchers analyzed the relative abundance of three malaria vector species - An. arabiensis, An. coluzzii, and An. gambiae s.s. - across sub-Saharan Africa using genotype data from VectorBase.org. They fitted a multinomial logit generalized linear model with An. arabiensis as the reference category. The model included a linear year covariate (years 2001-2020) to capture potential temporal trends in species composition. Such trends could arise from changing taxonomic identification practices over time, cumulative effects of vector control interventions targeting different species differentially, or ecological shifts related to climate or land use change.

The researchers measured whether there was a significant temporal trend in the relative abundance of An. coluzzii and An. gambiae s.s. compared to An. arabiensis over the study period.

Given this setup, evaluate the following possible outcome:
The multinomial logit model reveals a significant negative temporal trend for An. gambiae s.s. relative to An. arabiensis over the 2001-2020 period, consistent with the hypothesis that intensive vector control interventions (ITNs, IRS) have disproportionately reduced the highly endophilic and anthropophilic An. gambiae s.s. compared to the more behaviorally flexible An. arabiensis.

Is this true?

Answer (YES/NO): NO